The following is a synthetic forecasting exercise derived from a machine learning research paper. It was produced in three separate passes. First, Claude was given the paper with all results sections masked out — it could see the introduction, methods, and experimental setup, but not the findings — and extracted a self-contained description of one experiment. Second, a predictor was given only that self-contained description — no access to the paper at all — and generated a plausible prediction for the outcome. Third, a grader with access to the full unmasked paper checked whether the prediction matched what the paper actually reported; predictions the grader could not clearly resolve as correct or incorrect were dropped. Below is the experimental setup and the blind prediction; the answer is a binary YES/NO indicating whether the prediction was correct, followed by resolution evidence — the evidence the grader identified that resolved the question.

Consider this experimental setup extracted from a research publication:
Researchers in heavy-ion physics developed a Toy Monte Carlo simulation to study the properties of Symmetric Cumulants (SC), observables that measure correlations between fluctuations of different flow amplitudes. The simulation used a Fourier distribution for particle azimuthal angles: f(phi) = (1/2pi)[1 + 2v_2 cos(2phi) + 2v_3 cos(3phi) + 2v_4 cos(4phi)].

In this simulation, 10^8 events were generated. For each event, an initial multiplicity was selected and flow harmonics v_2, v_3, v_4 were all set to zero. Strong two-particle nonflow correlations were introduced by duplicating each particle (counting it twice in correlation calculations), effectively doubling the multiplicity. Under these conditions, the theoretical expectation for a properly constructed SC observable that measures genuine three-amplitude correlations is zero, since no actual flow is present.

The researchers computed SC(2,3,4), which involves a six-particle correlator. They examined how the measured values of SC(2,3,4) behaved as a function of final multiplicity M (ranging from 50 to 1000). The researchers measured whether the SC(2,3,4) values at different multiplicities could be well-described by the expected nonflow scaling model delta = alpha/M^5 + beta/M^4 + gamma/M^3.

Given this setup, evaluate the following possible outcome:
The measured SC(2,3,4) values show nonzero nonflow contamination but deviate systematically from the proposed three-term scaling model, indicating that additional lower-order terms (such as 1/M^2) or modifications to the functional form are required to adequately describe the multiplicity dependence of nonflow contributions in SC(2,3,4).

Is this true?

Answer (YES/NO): NO